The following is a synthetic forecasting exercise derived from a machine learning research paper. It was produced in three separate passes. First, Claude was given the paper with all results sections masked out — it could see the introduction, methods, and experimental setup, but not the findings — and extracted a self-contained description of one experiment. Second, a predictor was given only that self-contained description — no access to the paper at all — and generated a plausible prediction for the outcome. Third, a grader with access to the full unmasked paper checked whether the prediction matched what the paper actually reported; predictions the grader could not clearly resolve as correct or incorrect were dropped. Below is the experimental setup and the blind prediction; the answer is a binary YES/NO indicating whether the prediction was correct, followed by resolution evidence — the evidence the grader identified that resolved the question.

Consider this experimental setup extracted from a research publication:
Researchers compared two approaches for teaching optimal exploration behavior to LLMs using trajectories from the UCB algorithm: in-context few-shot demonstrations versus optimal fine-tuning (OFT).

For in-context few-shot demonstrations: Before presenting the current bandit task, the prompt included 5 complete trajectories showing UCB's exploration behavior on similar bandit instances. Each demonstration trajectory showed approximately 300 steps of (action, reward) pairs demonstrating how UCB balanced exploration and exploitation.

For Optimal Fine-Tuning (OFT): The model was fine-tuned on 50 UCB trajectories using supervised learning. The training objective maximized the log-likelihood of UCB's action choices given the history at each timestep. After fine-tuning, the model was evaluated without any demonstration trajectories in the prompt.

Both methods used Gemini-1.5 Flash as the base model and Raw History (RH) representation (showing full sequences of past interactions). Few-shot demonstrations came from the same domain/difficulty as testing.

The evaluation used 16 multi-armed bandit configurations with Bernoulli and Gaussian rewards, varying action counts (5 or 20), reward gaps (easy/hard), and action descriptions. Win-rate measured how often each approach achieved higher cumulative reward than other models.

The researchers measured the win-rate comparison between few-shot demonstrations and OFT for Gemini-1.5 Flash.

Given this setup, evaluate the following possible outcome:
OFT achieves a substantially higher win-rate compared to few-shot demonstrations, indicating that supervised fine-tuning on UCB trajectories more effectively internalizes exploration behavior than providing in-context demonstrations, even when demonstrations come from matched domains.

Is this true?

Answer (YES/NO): YES